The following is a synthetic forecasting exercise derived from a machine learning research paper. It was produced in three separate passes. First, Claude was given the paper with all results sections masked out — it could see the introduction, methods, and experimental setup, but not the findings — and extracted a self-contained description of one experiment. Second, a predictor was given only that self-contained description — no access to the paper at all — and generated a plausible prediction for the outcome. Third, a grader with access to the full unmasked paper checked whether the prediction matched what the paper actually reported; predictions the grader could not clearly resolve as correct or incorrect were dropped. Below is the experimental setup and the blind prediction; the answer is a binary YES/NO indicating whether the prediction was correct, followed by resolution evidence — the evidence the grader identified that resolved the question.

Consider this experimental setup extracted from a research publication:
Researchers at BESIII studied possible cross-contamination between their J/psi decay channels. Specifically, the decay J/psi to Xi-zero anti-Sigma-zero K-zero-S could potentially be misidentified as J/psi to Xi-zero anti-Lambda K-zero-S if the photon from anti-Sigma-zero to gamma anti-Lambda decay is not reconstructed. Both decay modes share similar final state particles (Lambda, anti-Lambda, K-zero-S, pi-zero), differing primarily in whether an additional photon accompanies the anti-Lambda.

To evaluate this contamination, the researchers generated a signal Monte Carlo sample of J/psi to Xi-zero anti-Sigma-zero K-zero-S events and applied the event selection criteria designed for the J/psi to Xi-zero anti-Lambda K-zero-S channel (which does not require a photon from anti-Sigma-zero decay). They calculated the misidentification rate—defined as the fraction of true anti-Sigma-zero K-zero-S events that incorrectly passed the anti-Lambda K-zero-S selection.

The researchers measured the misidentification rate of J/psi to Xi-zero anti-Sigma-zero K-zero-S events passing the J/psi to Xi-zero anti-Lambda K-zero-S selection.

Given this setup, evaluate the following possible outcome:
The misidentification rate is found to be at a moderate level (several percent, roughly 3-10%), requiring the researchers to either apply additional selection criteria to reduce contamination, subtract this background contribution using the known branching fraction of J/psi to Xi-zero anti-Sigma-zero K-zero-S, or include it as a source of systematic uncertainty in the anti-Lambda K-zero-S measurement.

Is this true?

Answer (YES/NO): NO